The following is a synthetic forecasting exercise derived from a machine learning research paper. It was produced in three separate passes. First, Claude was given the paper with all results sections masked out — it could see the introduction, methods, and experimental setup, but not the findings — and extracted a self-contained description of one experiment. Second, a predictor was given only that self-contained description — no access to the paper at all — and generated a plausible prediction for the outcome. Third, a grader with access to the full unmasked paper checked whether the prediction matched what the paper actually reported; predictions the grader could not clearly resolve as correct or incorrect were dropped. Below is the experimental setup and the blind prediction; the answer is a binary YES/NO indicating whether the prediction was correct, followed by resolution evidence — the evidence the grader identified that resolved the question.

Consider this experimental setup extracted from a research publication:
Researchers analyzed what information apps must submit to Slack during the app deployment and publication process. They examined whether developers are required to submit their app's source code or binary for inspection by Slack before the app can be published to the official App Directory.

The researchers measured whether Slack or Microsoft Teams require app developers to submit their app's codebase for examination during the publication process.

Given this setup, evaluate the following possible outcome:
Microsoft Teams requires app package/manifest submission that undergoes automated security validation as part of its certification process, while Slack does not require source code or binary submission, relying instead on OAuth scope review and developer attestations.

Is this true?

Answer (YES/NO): NO